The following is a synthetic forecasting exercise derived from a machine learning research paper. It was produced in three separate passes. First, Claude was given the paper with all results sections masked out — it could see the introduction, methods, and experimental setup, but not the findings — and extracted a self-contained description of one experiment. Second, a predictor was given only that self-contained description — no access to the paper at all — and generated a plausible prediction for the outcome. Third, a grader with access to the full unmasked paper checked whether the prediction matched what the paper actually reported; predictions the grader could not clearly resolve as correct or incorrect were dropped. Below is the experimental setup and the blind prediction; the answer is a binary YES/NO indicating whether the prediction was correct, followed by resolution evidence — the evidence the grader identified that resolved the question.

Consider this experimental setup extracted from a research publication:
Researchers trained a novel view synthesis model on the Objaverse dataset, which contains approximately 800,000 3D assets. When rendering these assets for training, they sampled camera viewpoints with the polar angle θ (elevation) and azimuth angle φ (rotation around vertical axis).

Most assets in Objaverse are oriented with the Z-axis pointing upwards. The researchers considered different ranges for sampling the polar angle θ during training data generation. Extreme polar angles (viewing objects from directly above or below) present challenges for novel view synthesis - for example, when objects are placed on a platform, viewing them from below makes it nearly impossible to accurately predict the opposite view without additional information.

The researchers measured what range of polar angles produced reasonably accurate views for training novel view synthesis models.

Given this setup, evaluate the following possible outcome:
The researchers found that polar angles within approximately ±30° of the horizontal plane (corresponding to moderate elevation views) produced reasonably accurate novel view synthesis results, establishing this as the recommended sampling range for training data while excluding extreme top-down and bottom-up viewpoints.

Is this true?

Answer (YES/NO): NO